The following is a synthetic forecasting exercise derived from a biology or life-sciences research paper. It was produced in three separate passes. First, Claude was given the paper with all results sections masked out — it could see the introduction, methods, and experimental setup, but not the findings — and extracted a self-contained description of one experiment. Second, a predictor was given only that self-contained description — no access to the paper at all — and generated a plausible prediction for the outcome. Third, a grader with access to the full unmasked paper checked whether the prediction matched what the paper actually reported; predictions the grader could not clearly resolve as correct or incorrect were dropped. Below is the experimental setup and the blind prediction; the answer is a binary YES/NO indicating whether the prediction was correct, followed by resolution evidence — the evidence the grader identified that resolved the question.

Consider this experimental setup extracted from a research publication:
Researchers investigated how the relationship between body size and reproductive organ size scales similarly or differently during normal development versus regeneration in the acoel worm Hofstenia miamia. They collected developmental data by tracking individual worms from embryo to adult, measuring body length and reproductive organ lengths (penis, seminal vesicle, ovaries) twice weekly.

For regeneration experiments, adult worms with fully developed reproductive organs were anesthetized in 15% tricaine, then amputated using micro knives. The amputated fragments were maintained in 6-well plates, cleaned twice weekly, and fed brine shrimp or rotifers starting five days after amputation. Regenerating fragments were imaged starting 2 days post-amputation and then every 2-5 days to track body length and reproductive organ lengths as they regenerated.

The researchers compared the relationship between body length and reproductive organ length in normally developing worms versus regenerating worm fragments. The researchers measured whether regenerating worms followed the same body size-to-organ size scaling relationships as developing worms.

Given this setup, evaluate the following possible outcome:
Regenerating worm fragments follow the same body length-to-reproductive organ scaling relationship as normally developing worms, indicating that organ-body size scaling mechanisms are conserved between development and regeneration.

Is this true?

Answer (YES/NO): YES